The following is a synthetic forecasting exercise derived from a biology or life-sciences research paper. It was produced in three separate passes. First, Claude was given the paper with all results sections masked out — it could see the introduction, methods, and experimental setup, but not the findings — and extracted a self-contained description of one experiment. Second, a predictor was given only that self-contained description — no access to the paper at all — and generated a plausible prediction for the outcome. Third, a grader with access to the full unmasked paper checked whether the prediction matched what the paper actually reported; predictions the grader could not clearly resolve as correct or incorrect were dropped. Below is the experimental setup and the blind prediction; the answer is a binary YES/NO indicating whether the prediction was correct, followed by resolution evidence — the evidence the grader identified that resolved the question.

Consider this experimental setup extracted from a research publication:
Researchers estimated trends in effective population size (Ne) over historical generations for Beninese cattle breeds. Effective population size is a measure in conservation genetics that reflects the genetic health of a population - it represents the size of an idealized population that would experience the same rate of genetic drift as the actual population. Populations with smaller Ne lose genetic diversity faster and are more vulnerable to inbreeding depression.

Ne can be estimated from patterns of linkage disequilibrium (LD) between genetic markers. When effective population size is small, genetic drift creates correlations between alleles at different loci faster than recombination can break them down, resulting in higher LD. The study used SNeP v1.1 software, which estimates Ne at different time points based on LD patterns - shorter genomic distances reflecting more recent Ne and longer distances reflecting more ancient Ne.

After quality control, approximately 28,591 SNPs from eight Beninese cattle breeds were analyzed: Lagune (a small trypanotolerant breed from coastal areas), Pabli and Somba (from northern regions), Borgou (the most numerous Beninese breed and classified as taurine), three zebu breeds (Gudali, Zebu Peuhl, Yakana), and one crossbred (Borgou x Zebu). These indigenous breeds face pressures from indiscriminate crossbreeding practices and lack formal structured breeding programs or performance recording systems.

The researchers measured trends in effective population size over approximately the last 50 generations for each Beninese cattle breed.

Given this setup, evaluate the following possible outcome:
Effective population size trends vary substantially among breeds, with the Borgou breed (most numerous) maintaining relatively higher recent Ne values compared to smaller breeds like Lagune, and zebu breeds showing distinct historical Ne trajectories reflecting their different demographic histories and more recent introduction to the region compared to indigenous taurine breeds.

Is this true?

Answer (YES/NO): NO